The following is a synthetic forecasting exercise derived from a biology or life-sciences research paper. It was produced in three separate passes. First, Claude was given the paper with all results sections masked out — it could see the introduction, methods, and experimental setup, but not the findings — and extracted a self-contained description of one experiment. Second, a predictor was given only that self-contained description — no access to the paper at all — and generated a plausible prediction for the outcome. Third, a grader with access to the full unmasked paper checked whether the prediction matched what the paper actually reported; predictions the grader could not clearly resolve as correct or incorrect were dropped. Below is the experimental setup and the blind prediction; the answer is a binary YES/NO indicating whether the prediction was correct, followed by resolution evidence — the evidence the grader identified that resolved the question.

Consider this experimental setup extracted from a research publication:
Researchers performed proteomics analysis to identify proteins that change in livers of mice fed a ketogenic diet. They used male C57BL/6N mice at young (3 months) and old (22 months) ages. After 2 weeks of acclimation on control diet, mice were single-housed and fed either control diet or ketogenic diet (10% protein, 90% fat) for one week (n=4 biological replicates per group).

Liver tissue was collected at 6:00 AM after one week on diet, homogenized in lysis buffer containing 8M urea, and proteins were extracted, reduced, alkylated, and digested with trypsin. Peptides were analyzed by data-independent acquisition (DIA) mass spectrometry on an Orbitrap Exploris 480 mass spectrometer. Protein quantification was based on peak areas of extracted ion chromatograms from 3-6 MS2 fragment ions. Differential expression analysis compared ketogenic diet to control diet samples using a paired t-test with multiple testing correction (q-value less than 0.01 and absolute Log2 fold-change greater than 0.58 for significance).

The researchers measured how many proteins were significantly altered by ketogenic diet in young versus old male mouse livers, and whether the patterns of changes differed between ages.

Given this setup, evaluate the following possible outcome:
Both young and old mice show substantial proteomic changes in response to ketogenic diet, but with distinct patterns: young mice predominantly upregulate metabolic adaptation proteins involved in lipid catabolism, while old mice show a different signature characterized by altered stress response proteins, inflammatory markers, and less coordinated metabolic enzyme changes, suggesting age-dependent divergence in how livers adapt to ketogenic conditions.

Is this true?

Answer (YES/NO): NO